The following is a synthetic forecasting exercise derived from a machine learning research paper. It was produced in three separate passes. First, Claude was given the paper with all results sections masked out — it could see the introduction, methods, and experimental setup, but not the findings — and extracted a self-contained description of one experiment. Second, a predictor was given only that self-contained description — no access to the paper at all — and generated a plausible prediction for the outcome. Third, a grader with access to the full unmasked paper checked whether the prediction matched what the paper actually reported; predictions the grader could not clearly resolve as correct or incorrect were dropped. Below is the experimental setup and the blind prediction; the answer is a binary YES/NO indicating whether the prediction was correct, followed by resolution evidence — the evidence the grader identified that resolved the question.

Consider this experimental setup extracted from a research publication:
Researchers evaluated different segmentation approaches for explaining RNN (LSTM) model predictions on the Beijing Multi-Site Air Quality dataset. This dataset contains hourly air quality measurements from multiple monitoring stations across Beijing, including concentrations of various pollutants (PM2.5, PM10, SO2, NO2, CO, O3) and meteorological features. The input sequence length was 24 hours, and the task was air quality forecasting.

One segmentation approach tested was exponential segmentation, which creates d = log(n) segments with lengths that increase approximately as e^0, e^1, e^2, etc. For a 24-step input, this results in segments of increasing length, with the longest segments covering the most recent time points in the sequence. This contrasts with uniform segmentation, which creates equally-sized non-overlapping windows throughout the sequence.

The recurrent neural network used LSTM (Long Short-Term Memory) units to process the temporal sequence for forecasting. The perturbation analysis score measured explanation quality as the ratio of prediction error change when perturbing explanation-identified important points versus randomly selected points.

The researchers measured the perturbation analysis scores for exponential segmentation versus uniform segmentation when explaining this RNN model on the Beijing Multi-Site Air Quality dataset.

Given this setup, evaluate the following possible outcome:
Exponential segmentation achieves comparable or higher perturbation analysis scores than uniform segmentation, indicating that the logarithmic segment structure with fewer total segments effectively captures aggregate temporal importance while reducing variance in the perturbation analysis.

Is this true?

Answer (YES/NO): YES